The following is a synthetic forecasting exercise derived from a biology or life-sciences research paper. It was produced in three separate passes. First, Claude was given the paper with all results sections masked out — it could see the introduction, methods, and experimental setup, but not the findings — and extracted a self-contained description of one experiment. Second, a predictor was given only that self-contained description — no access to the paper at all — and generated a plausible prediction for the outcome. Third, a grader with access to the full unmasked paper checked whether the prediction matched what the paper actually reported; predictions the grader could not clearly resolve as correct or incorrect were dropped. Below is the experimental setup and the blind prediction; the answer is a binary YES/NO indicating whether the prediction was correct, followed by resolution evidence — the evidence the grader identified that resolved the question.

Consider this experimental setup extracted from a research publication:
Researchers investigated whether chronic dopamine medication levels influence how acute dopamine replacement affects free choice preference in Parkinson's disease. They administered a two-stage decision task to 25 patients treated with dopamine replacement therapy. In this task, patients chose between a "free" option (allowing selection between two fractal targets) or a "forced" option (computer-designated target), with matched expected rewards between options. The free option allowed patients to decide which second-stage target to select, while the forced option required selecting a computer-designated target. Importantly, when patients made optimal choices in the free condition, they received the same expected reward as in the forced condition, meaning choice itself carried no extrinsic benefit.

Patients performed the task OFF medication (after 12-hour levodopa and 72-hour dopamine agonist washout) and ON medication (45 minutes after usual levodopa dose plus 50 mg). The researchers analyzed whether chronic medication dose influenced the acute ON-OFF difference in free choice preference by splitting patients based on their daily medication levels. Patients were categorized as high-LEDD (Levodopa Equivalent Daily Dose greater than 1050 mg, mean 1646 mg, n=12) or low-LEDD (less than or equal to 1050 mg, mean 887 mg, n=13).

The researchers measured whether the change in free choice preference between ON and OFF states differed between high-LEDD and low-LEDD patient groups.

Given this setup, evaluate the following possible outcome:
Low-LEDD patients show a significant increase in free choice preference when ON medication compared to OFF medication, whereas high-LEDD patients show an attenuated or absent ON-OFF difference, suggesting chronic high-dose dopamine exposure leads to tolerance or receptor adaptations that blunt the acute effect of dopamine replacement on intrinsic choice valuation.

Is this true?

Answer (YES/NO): NO